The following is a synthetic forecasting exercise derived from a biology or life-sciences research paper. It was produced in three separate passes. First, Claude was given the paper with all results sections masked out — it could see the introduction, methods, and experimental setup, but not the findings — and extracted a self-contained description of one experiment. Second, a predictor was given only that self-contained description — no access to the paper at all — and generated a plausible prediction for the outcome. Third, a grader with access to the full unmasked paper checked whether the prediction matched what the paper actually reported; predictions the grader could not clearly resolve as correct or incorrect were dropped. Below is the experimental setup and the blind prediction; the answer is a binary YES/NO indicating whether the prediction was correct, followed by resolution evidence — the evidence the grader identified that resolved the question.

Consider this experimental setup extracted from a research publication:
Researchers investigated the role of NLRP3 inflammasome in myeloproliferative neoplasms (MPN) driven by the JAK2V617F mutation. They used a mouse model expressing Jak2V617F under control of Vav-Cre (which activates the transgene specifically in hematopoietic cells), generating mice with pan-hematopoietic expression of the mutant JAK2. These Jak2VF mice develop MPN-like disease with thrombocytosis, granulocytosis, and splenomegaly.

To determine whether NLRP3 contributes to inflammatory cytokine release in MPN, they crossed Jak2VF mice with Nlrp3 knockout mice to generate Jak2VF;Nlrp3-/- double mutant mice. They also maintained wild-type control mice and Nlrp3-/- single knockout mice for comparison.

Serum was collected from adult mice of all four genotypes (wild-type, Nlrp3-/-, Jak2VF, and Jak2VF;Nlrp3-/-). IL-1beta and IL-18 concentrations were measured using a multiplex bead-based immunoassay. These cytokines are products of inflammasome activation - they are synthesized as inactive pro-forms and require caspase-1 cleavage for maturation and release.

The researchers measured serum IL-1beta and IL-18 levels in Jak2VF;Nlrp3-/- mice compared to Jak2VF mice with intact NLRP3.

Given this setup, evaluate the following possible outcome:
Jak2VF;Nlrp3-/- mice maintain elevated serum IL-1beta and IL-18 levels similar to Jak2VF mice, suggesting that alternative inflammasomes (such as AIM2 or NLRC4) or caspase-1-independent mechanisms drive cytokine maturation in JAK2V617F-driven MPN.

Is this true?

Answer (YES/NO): NO